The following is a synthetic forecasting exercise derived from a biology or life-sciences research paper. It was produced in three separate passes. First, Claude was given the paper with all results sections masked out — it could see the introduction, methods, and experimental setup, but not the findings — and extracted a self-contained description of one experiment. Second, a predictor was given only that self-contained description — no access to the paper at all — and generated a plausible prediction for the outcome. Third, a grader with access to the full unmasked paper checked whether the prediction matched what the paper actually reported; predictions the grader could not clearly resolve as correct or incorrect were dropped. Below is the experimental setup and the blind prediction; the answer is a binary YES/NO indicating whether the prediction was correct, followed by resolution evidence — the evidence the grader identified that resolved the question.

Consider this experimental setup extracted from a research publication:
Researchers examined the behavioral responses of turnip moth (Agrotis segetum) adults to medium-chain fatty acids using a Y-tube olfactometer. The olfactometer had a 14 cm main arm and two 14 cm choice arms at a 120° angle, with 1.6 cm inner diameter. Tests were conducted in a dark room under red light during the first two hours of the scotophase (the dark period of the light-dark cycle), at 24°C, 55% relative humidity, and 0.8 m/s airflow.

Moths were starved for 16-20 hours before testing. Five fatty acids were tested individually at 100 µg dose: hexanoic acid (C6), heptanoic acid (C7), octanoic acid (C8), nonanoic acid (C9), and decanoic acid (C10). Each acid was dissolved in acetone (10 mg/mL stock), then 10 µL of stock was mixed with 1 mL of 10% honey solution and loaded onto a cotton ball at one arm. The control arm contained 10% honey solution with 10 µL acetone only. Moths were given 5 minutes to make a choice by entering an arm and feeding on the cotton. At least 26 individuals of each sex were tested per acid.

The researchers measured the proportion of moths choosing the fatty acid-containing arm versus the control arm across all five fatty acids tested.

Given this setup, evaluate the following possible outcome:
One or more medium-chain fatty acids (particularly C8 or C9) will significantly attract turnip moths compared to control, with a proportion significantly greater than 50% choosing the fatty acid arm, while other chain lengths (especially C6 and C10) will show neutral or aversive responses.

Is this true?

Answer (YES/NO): NO